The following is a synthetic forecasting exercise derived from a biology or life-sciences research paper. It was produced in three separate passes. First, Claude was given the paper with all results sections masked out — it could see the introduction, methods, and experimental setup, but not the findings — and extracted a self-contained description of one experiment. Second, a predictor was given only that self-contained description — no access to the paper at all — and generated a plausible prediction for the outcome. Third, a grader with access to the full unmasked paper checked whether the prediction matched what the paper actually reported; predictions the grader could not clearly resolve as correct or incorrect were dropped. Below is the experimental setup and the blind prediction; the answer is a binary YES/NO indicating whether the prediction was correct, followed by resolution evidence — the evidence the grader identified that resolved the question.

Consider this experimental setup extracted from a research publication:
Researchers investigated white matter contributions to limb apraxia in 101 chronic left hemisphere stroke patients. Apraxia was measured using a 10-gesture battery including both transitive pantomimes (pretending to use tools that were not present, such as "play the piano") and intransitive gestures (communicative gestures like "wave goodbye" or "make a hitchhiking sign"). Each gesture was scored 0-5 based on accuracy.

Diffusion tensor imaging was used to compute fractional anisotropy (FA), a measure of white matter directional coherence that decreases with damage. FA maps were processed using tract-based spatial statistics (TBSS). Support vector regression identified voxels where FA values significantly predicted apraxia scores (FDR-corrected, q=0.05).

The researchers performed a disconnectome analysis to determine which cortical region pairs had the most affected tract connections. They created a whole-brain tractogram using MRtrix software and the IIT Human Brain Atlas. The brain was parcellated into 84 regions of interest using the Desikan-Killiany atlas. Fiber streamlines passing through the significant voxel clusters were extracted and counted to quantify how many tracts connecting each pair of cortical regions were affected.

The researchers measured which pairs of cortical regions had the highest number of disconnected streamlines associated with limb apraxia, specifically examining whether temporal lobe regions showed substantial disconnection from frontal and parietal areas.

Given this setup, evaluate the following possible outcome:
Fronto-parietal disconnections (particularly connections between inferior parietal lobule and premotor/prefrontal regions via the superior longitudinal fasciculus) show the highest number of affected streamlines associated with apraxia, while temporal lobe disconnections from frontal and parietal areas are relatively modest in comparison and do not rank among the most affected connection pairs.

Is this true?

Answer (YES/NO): NO